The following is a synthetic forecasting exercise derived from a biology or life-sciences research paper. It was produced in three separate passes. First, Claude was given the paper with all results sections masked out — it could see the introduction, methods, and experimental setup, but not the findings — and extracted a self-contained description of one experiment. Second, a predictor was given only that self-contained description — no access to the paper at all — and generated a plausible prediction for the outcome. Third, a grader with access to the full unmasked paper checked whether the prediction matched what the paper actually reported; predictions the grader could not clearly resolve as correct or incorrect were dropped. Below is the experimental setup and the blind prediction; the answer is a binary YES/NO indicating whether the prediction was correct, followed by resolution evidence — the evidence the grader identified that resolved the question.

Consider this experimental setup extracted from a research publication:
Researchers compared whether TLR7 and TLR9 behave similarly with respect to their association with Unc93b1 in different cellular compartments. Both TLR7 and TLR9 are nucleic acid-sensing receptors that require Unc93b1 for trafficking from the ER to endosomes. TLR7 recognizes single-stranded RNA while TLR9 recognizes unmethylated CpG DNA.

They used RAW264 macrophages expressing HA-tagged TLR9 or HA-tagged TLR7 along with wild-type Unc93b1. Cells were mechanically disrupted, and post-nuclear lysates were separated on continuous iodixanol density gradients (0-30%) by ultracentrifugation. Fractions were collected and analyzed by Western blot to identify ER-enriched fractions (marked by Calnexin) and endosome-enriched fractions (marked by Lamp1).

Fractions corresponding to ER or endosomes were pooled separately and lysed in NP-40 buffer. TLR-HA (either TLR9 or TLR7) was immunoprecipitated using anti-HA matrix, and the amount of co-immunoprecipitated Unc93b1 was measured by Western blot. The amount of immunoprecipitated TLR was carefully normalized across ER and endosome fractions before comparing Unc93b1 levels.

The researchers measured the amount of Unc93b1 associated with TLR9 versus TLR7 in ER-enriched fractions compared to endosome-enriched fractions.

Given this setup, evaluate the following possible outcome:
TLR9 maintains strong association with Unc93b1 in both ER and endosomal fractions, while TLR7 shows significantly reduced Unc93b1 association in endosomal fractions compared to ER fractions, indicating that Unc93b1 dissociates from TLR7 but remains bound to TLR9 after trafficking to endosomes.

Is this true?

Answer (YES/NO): NO